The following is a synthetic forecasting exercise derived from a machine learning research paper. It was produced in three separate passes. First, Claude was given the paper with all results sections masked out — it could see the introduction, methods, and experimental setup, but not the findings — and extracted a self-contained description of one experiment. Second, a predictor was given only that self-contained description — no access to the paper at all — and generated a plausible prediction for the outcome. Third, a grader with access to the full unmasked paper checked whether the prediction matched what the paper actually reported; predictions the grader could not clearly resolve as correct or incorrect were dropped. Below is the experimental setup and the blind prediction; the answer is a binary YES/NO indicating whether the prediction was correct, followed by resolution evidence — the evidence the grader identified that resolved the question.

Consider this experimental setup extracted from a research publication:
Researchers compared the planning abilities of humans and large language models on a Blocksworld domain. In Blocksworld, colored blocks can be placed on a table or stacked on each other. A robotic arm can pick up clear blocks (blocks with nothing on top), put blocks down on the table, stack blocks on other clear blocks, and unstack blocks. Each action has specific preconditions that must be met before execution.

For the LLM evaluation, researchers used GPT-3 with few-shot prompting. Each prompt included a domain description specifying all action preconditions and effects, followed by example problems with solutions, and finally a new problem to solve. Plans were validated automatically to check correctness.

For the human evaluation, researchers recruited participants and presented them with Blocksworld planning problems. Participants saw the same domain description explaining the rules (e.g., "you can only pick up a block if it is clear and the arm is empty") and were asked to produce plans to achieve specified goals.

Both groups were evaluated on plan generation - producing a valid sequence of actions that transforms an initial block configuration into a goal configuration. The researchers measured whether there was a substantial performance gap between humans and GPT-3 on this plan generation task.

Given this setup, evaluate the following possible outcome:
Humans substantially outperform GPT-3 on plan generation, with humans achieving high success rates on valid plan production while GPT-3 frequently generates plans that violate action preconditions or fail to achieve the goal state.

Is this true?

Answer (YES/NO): YES